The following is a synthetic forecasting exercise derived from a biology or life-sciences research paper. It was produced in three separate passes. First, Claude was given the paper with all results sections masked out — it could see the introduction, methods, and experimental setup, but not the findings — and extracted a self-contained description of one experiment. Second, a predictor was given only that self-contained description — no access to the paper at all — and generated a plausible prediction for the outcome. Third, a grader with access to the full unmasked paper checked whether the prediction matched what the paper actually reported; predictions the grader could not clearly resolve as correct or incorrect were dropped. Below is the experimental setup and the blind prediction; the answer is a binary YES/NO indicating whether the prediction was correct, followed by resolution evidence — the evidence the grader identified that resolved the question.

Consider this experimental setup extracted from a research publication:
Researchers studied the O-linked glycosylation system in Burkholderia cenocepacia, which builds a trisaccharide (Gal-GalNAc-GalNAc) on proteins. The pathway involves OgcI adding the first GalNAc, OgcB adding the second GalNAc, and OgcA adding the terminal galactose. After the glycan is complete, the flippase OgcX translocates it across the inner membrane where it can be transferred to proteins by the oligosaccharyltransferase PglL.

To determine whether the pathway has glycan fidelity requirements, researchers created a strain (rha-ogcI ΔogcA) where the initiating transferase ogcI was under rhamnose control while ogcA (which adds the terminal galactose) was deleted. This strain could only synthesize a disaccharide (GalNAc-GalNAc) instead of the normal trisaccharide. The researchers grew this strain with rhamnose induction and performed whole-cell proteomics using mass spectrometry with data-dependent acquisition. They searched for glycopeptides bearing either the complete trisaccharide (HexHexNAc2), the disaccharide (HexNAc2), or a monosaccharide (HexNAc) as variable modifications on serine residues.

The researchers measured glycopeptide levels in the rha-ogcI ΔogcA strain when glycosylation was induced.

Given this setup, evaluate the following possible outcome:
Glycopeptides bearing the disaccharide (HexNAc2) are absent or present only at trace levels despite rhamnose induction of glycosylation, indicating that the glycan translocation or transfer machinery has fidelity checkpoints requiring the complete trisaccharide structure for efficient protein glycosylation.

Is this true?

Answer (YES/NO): YES